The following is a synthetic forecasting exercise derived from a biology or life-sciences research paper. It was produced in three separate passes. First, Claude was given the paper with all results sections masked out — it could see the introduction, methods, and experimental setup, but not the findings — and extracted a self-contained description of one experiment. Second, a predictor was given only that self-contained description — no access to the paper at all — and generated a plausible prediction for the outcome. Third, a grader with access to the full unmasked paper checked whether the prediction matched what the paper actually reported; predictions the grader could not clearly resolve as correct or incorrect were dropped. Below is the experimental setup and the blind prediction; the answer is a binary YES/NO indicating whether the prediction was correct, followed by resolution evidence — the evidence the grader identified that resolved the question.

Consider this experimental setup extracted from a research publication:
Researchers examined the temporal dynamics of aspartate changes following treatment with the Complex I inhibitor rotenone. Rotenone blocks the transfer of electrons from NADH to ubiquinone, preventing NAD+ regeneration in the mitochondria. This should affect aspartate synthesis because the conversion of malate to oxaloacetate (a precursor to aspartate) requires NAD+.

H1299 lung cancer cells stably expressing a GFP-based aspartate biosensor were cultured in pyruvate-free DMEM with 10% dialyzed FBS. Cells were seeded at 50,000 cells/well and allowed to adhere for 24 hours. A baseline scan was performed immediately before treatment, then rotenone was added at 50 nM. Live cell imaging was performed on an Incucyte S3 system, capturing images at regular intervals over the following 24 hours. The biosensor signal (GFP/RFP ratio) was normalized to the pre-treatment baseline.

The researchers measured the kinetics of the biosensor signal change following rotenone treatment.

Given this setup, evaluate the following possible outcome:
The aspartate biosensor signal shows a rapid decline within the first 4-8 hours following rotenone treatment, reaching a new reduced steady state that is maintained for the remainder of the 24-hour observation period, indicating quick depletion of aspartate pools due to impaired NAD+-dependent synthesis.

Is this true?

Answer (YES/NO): NO